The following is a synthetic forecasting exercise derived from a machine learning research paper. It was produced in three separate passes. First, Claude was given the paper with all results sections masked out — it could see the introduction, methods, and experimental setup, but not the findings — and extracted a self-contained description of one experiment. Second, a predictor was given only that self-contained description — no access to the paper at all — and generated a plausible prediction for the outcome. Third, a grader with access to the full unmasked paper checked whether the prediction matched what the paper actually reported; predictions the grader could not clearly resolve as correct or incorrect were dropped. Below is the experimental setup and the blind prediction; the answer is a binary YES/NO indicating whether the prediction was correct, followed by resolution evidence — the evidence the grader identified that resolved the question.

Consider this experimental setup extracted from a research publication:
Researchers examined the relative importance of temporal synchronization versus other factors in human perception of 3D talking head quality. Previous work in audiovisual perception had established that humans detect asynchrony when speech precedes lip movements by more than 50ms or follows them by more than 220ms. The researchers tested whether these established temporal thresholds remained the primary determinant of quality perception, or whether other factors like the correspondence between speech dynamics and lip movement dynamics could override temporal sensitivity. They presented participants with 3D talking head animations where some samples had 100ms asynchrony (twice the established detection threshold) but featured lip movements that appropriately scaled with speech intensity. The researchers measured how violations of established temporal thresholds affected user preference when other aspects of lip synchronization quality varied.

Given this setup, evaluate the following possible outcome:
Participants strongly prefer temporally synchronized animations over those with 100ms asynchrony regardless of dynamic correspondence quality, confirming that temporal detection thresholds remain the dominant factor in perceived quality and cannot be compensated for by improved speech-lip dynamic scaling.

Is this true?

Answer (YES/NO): NO